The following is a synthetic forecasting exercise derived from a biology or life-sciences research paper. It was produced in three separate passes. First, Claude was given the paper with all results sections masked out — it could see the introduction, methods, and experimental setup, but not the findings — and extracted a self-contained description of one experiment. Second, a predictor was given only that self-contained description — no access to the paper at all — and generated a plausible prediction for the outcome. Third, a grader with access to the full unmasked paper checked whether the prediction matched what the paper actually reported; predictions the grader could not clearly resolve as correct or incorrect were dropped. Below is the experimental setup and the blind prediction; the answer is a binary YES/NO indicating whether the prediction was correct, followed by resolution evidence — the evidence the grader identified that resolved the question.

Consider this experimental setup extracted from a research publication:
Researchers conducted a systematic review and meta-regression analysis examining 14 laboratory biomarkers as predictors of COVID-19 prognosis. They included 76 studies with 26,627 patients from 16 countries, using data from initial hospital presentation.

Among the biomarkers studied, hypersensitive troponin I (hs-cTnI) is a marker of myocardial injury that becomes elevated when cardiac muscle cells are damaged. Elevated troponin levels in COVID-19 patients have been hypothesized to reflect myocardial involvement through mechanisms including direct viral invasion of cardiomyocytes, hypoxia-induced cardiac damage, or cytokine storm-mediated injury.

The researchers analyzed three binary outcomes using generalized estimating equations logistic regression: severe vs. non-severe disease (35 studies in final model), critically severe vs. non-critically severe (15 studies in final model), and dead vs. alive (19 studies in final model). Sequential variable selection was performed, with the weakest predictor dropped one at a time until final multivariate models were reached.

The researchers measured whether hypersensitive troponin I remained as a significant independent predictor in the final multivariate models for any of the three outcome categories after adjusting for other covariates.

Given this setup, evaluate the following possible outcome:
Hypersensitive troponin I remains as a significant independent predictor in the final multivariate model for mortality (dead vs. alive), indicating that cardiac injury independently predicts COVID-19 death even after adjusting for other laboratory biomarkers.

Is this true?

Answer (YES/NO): NO